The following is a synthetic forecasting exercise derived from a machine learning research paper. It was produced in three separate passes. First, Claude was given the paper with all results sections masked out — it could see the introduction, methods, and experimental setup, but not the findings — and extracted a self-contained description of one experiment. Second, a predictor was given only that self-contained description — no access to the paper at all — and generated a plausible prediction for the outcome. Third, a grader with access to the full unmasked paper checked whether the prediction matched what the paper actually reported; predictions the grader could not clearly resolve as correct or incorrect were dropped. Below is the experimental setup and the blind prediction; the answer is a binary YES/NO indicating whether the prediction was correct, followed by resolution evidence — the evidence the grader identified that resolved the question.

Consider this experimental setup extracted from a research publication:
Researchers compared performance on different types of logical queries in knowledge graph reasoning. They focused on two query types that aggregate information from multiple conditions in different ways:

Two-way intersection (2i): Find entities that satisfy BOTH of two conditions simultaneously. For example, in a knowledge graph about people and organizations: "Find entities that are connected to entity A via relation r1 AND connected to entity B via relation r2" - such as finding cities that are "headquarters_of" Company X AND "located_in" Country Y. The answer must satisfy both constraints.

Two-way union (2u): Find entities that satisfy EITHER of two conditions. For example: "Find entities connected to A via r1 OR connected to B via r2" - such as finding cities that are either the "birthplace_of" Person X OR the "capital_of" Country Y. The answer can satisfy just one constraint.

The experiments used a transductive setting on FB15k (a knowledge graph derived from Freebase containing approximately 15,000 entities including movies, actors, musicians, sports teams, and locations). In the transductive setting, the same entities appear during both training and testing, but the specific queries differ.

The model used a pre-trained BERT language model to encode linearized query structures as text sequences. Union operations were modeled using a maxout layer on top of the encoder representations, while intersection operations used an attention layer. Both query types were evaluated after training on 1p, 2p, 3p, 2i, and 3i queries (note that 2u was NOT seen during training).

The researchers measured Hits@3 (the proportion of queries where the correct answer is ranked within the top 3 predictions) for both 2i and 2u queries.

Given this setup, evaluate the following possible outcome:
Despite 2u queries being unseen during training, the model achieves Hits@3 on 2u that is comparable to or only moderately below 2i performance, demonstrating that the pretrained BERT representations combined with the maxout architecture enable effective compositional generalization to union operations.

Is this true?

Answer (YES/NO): YES